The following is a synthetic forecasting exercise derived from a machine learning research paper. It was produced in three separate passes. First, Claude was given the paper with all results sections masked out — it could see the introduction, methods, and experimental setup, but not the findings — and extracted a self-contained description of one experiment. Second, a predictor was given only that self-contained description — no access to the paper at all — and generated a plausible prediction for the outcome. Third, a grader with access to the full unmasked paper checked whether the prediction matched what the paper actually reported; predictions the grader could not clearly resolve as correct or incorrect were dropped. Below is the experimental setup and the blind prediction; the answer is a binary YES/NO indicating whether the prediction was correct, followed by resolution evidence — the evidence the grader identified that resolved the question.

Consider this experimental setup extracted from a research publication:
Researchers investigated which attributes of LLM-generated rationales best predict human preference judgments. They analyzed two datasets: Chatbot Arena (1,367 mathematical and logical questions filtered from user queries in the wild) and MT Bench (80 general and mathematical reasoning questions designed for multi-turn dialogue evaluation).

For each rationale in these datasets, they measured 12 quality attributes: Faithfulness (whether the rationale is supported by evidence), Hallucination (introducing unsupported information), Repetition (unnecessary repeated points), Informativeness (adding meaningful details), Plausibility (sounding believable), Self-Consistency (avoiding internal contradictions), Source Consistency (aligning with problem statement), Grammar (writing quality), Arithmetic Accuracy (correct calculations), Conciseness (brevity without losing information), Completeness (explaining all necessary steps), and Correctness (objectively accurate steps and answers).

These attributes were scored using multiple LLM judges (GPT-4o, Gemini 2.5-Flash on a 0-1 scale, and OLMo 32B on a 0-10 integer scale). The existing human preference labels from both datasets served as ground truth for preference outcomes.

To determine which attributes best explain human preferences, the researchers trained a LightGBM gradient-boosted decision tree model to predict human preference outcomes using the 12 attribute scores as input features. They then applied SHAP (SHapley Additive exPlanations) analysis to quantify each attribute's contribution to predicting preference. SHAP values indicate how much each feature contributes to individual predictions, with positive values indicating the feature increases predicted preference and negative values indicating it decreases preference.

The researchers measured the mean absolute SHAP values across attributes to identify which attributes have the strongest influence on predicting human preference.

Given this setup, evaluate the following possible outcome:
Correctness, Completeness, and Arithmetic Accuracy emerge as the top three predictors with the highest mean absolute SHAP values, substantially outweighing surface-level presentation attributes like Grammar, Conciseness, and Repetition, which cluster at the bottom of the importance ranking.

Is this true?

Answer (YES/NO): NO